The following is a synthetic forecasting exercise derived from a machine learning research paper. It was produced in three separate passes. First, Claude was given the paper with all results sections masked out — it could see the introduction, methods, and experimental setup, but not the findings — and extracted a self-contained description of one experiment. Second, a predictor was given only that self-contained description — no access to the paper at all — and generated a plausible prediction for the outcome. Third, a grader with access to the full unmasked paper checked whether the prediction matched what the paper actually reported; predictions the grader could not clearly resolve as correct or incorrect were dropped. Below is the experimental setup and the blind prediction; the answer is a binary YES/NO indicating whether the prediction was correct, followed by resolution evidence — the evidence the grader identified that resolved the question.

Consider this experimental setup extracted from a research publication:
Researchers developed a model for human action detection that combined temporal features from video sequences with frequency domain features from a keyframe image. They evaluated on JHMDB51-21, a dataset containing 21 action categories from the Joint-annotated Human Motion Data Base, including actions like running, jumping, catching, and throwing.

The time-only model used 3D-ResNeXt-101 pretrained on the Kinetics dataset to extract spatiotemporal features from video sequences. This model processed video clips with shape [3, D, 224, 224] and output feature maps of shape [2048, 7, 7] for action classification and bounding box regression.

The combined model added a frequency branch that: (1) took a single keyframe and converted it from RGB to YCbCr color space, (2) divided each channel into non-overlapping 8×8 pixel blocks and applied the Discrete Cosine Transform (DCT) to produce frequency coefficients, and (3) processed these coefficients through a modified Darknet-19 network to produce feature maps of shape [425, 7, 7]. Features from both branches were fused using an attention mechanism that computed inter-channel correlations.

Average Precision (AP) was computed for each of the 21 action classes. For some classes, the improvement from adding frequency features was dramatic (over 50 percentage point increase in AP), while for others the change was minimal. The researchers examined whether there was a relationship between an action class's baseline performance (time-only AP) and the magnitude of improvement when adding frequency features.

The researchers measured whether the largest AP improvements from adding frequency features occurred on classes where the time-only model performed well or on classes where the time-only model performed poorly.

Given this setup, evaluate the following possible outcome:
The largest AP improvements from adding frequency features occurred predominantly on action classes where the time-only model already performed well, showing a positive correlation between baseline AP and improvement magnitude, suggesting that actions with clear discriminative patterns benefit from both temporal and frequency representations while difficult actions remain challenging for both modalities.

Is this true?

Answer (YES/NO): NO